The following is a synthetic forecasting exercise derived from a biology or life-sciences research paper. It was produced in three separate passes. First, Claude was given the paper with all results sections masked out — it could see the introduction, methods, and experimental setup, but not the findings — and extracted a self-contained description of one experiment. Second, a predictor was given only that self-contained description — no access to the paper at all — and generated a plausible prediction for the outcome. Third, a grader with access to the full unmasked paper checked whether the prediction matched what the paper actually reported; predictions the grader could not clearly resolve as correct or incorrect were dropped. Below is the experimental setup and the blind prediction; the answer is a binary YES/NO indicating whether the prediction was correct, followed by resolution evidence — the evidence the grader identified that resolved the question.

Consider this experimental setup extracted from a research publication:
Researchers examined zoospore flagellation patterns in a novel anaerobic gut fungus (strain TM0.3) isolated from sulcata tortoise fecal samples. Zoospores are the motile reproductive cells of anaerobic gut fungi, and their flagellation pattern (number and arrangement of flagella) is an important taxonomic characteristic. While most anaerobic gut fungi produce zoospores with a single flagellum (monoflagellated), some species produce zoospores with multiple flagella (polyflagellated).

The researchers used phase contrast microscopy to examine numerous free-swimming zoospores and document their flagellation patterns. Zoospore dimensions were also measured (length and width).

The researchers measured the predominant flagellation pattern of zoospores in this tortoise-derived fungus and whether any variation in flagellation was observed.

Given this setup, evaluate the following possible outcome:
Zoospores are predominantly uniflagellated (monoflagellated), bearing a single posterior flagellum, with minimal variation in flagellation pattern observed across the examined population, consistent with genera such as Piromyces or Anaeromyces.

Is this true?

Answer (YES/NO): YES